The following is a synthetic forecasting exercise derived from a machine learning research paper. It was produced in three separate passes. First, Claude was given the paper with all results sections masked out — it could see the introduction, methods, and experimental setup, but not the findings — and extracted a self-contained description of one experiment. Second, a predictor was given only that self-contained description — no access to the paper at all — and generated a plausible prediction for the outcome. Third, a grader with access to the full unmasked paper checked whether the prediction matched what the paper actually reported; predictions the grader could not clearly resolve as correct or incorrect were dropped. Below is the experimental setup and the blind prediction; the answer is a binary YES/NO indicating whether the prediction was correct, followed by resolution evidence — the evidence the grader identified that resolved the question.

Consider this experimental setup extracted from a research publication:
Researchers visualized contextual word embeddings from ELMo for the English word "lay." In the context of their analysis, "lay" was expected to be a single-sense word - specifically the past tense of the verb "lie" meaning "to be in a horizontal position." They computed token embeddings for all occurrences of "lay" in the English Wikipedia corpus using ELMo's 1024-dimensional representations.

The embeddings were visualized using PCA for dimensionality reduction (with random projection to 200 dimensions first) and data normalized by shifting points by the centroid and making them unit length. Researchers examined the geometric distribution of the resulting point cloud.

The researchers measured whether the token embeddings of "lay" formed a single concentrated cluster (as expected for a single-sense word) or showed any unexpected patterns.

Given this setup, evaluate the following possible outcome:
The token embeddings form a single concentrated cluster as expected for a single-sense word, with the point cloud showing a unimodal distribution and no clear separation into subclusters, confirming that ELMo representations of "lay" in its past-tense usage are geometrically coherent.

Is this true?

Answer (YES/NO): NO